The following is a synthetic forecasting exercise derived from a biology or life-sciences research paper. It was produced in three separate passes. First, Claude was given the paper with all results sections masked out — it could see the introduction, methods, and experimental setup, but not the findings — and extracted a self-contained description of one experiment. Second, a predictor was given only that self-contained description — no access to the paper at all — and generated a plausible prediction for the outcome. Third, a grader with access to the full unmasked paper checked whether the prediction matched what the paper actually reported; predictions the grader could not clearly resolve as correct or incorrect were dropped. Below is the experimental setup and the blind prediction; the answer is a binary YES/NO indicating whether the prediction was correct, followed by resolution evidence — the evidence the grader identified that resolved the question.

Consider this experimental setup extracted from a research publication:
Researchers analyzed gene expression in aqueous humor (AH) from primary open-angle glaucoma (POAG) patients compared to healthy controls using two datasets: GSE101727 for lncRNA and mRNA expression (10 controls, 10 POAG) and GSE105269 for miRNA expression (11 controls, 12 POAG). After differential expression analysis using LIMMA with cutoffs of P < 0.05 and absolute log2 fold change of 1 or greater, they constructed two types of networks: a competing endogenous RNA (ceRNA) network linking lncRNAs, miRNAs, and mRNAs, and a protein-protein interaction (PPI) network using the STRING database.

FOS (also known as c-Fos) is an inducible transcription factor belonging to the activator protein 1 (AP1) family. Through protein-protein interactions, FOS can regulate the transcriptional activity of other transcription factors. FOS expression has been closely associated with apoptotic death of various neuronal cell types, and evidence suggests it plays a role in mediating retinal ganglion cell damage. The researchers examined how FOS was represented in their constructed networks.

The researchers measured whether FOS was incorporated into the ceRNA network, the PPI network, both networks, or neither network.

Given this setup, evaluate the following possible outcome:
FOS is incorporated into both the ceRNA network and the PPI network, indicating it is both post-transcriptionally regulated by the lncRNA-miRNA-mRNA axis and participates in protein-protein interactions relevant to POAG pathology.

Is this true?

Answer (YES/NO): YES